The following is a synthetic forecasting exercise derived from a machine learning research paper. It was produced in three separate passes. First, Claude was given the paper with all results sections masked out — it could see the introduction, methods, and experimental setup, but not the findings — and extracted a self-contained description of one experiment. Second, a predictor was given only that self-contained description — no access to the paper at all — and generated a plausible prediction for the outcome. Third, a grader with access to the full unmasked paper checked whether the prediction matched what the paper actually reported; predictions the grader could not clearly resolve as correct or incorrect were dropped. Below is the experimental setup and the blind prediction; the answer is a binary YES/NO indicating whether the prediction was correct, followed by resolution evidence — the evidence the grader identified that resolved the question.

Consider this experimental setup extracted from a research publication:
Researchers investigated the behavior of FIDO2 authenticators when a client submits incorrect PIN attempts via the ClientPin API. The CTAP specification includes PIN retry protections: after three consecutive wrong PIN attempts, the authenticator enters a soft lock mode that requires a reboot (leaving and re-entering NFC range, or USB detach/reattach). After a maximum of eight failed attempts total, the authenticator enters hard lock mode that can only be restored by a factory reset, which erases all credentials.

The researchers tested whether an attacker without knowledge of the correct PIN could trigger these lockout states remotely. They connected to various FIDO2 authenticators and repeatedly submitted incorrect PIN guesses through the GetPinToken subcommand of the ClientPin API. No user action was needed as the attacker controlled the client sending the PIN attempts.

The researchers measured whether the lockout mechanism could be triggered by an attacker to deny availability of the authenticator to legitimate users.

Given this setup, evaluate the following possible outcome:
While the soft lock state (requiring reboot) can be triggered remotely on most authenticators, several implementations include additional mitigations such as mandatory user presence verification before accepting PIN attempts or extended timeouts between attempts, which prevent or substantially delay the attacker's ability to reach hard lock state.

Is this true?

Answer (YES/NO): NO